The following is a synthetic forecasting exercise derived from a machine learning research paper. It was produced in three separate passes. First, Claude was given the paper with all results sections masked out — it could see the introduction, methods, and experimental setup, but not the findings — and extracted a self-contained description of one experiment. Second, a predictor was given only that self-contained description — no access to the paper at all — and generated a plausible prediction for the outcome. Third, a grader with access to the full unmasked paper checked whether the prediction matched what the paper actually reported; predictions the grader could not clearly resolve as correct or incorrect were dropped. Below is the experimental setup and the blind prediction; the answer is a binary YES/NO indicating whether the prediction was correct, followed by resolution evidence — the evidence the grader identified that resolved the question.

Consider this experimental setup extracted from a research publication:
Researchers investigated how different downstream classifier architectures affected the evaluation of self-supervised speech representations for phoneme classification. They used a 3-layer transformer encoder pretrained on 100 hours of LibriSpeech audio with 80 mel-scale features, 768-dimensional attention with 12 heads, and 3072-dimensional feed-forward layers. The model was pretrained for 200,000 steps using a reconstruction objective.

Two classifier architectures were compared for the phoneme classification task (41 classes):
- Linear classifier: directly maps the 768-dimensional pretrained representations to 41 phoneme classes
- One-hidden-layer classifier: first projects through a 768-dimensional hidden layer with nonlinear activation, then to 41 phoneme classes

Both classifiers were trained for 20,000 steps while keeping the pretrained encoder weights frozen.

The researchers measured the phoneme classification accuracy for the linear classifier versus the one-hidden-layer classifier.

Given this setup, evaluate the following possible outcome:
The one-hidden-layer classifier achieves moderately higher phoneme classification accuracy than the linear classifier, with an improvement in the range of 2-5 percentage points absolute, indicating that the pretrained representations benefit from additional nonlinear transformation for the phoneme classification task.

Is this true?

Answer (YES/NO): NO